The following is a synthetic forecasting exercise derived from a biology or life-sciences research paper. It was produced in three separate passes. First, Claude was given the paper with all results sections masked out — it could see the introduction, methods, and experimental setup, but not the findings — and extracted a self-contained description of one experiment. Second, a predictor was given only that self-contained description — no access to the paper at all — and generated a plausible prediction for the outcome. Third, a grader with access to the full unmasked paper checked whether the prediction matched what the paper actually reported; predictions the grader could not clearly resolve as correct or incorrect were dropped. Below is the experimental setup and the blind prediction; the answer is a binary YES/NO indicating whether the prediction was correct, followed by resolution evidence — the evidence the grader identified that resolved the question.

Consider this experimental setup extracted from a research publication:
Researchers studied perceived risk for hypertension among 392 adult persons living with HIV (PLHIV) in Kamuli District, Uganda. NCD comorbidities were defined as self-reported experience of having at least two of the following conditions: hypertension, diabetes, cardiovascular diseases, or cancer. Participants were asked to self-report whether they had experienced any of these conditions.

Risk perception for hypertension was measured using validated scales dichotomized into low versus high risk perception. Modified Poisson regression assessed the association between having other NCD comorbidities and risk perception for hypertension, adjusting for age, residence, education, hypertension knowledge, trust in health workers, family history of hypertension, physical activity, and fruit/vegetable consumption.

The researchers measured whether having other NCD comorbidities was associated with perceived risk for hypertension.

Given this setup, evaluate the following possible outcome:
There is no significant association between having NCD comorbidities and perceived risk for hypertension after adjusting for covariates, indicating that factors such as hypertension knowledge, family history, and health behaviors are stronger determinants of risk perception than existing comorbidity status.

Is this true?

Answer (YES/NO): NO